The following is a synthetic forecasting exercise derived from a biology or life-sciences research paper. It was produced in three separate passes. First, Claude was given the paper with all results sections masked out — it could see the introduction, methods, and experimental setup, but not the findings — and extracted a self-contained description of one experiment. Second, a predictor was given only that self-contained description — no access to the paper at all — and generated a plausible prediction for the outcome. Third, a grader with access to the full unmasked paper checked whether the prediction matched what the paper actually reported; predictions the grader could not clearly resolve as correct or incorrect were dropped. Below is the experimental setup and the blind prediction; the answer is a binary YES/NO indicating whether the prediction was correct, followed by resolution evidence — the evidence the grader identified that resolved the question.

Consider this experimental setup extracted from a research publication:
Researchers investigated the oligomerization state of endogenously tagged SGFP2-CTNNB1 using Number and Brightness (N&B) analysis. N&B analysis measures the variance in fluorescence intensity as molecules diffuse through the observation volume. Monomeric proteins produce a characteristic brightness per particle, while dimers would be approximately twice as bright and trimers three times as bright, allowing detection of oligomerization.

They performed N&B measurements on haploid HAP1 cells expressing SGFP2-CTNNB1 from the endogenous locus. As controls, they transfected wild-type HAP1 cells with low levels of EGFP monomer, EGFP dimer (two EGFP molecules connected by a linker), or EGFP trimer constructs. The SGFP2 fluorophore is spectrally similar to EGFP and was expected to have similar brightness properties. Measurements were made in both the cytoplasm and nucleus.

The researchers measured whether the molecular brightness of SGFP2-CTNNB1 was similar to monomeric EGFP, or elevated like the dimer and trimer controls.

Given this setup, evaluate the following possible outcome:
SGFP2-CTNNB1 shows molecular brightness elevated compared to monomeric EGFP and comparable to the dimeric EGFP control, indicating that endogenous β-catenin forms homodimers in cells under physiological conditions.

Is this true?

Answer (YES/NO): NO